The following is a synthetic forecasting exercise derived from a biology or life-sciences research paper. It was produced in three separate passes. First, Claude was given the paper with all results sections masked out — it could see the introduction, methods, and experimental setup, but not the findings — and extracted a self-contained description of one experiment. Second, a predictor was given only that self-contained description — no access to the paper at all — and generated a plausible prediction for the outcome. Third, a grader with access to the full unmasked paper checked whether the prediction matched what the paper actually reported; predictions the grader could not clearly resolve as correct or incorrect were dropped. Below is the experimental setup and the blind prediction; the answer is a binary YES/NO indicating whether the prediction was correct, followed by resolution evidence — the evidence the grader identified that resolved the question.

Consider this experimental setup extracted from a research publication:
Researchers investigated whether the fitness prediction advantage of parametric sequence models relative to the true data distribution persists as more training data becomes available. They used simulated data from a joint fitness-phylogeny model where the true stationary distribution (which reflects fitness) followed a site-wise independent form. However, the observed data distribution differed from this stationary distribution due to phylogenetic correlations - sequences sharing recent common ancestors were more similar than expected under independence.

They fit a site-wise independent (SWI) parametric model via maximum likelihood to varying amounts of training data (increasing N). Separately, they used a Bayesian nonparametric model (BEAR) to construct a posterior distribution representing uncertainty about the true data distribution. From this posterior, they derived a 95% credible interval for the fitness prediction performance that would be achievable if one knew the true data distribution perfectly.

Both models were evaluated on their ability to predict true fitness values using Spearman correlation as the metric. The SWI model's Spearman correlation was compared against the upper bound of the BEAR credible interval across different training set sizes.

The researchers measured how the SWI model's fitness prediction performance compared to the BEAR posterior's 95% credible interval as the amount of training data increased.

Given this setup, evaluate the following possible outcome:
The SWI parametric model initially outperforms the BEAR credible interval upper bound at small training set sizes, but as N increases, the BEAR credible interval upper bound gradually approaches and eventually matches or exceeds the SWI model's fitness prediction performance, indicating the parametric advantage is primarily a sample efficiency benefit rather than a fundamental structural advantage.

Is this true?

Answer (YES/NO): NO